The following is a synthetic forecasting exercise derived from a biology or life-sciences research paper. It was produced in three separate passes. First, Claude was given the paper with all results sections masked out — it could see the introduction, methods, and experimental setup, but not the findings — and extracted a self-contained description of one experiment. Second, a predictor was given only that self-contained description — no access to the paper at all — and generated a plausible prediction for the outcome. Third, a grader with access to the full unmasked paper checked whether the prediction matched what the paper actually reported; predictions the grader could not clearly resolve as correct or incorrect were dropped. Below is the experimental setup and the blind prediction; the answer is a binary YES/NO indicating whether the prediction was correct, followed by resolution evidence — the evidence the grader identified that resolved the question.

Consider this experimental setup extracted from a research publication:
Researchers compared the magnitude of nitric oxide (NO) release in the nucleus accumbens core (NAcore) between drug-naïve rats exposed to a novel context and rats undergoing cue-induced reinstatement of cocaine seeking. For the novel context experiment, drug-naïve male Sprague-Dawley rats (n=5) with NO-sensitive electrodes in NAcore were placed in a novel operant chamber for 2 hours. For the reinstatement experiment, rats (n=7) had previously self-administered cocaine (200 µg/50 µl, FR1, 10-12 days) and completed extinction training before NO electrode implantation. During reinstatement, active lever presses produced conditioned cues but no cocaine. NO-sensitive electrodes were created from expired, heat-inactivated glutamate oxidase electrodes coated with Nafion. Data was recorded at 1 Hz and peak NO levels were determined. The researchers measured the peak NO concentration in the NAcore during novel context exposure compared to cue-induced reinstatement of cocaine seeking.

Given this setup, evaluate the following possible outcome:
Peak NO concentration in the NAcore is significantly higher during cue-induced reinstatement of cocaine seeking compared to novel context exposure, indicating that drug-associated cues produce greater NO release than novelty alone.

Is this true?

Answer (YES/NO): NO